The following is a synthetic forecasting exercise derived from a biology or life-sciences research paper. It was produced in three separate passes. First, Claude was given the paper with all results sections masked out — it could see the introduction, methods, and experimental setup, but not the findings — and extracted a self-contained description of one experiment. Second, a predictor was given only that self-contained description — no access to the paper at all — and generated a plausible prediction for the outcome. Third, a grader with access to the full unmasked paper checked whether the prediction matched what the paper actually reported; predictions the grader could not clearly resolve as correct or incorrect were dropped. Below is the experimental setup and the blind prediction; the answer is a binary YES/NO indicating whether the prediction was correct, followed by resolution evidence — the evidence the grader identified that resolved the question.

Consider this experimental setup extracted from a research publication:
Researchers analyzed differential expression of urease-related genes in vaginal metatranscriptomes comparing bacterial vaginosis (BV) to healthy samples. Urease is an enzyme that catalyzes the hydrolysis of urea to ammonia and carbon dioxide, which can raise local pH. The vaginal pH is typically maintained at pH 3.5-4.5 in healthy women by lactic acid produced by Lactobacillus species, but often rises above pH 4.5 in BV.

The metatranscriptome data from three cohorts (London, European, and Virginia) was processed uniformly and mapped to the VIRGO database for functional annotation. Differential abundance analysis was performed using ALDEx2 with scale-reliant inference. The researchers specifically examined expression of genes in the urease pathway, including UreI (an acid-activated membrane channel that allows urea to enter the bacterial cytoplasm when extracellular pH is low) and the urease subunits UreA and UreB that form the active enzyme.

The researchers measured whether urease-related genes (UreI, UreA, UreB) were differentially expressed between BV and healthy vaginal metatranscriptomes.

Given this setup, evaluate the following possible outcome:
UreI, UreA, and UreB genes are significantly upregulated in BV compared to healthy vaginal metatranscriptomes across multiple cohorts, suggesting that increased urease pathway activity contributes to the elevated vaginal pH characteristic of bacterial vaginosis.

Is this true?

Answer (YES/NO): NO